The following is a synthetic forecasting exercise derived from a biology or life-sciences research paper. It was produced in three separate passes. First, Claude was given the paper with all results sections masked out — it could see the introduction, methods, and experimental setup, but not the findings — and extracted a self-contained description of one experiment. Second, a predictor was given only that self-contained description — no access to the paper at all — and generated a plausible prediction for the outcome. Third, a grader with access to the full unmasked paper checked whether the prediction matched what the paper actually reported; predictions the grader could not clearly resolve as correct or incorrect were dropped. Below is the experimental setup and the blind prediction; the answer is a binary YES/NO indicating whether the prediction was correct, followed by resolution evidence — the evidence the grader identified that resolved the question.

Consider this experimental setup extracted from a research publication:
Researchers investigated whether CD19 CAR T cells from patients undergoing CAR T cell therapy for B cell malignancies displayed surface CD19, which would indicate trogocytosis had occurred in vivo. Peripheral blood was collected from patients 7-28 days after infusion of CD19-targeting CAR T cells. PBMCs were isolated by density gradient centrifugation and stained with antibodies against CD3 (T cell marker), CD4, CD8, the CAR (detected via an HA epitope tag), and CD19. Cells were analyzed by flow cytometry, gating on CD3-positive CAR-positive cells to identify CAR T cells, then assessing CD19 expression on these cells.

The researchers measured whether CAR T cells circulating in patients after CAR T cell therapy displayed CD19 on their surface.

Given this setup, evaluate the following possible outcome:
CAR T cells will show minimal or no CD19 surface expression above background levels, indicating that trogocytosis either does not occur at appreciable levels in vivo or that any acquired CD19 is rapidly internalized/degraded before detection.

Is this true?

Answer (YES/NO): NO